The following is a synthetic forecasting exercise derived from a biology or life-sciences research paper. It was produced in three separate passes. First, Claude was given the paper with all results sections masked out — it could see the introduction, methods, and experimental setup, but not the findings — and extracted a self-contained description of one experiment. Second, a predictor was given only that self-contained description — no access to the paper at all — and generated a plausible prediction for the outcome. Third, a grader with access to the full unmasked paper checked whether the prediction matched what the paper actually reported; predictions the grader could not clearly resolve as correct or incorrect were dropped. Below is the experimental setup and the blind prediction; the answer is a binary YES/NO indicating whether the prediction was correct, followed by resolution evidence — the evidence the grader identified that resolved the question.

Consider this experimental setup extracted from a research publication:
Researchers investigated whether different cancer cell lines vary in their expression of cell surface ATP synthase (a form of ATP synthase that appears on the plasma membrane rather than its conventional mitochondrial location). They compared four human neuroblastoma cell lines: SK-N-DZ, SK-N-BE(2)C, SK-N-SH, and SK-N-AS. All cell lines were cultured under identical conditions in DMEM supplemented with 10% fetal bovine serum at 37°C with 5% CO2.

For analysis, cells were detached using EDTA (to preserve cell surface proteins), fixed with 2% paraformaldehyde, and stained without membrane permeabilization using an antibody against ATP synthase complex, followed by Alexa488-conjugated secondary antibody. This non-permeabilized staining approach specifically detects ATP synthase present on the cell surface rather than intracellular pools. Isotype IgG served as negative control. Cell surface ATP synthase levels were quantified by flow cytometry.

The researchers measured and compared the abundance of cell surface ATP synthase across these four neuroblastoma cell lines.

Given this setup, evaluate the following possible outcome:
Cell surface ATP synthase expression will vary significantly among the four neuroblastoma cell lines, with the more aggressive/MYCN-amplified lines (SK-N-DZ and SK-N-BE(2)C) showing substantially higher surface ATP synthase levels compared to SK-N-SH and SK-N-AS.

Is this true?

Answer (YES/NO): YES